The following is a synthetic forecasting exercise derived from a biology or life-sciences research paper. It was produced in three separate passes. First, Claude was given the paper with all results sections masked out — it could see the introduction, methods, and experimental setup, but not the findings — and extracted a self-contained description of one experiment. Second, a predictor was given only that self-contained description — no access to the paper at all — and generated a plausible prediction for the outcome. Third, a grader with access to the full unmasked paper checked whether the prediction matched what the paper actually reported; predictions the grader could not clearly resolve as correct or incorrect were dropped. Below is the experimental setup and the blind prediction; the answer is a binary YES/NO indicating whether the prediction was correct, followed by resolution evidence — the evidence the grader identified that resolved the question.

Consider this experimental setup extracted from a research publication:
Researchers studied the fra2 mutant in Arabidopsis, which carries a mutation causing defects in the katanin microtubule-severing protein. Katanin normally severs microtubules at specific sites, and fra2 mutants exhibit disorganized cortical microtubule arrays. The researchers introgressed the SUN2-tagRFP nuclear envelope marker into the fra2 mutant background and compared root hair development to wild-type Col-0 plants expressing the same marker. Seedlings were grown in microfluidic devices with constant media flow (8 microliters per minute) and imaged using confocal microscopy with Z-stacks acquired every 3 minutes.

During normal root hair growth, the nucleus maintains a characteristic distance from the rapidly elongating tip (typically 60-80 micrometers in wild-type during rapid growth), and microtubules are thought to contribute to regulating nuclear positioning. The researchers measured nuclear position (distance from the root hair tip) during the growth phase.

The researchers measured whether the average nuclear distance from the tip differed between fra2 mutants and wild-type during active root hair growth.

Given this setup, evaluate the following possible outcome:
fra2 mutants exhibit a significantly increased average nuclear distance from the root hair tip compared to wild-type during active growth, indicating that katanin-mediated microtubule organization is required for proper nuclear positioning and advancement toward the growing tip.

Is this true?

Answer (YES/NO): NO